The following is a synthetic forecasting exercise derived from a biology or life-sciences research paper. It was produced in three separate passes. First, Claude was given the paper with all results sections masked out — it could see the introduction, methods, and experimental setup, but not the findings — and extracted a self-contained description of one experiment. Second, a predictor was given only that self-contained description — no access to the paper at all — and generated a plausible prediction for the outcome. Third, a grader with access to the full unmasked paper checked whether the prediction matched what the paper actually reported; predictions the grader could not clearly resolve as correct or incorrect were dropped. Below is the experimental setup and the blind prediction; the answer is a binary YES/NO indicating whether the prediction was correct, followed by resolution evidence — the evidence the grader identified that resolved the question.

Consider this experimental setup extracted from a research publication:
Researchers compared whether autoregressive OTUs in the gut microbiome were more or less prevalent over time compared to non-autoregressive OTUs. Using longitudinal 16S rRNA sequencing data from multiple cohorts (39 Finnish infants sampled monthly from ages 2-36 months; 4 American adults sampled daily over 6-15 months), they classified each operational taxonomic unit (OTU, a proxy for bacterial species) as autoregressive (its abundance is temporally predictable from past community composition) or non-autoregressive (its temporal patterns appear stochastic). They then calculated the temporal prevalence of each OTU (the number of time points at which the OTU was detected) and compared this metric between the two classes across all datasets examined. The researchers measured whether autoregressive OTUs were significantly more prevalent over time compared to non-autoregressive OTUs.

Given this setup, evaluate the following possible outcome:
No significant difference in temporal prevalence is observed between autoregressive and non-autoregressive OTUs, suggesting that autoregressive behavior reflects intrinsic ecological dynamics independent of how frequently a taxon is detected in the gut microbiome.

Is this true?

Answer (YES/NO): NO